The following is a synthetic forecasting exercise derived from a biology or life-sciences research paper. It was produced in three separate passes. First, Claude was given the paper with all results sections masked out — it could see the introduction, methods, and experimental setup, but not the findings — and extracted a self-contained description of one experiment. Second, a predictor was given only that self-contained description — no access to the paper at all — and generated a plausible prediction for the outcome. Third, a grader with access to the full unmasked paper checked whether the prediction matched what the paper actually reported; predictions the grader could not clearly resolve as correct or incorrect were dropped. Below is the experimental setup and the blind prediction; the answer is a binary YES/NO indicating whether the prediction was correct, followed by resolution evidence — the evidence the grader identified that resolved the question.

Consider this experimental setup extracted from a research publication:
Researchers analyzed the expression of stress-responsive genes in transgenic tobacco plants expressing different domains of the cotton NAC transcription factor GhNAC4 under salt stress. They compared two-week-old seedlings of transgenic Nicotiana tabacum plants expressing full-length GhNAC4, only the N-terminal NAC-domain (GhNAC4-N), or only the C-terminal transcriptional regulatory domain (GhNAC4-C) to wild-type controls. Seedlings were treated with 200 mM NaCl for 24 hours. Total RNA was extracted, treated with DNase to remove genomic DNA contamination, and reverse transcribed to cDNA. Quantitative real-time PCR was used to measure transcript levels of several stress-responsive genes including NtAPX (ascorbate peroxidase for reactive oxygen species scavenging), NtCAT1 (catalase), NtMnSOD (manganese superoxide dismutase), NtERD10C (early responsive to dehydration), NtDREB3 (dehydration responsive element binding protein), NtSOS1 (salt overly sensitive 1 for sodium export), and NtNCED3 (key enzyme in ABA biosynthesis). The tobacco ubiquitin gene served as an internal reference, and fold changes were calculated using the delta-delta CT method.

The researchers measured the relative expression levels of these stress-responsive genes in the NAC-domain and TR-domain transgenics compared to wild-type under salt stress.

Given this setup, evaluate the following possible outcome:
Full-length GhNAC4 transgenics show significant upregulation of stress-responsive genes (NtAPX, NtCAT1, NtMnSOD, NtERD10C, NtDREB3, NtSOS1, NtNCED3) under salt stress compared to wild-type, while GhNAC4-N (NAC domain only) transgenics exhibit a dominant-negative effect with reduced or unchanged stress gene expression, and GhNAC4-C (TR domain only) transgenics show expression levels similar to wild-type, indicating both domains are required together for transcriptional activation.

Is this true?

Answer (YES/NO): NO